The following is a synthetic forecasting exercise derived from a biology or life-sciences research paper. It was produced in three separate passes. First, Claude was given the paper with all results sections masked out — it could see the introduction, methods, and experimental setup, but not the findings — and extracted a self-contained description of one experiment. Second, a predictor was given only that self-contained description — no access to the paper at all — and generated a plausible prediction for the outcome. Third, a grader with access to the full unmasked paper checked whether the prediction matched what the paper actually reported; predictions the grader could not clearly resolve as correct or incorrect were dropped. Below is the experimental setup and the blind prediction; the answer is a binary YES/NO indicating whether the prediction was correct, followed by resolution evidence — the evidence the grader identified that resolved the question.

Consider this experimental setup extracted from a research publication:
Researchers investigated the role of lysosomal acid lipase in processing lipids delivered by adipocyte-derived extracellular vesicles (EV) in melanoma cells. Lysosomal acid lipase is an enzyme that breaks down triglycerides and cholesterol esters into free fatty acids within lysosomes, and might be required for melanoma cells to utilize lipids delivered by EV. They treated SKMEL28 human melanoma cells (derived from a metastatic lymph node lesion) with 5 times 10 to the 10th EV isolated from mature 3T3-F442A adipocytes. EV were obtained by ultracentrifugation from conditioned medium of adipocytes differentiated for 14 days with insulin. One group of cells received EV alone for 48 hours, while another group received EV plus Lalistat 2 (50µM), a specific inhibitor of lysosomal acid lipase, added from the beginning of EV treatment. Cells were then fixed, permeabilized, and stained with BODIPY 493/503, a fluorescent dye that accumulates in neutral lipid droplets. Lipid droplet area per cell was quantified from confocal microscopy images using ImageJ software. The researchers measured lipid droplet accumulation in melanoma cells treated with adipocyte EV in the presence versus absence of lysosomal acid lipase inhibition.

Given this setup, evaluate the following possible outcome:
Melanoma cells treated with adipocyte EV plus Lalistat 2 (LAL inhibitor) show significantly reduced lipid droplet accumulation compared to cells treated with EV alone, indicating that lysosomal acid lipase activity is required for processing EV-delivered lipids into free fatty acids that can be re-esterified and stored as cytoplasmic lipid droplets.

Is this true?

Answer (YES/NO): NO